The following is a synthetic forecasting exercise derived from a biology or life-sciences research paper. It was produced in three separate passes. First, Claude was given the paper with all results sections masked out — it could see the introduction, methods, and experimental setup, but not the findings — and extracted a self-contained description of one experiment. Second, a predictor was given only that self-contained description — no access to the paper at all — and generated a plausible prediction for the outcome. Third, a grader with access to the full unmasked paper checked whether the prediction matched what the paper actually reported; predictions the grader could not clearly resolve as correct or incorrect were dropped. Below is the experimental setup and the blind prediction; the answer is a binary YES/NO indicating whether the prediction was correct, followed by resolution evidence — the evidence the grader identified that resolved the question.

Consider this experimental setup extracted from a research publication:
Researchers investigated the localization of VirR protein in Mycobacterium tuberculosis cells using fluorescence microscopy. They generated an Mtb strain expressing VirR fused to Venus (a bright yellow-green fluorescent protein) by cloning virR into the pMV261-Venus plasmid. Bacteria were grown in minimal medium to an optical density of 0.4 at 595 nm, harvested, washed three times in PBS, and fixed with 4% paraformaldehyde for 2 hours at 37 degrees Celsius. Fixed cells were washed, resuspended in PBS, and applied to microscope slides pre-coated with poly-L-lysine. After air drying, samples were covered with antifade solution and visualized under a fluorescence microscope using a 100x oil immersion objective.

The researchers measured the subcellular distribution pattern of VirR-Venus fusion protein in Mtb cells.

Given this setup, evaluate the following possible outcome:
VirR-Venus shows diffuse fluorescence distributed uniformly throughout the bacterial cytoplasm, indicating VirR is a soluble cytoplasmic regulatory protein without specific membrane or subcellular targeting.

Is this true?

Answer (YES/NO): NO